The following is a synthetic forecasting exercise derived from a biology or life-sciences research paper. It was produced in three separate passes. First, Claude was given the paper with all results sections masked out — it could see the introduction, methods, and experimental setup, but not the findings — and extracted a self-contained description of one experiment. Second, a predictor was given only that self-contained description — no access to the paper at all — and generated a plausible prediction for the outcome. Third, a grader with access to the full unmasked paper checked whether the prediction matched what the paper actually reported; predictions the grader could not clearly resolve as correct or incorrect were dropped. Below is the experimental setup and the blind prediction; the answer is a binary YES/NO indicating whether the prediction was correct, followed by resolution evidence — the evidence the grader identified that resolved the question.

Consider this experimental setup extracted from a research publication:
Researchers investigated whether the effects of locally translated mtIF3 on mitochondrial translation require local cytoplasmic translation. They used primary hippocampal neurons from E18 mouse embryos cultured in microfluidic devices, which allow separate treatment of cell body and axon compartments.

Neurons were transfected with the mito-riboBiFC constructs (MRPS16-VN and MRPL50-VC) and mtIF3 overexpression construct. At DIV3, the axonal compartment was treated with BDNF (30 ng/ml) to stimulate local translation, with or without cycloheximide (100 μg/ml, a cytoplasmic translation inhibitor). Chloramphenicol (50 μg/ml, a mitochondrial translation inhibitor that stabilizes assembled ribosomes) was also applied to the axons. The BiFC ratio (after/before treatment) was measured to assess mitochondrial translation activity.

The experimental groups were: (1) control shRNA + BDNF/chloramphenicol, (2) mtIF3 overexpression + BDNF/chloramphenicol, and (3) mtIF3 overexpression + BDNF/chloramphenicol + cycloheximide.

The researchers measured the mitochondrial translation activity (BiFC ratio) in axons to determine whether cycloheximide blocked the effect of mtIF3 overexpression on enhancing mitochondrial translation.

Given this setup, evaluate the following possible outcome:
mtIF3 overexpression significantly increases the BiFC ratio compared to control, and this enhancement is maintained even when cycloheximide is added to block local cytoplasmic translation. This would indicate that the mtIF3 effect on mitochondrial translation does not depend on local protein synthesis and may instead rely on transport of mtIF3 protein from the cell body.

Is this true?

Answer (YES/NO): NO